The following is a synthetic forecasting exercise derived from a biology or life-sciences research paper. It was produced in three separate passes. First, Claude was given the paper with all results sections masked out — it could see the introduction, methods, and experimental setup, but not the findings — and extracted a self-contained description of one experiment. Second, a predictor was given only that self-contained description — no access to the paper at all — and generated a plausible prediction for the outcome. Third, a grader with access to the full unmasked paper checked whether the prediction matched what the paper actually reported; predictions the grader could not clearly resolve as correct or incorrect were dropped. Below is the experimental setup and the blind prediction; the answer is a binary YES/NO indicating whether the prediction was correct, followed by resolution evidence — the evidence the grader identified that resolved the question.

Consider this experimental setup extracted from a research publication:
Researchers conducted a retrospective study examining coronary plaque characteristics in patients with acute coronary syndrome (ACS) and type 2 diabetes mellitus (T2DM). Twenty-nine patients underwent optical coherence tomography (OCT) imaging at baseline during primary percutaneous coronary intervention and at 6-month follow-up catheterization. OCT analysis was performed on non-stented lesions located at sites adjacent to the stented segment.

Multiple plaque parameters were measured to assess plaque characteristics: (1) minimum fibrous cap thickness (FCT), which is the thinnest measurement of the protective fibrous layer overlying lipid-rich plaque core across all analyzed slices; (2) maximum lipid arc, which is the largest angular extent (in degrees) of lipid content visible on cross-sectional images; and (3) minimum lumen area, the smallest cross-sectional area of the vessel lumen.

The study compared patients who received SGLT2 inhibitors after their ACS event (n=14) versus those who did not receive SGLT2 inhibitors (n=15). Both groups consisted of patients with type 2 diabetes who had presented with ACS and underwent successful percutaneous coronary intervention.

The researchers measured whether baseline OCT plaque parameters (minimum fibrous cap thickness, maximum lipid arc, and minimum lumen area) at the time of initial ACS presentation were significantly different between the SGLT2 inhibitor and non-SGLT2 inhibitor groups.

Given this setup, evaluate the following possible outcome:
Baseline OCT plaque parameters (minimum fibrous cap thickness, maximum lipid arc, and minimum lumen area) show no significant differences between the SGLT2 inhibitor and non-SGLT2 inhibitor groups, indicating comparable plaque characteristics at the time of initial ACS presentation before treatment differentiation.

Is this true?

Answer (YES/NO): YES